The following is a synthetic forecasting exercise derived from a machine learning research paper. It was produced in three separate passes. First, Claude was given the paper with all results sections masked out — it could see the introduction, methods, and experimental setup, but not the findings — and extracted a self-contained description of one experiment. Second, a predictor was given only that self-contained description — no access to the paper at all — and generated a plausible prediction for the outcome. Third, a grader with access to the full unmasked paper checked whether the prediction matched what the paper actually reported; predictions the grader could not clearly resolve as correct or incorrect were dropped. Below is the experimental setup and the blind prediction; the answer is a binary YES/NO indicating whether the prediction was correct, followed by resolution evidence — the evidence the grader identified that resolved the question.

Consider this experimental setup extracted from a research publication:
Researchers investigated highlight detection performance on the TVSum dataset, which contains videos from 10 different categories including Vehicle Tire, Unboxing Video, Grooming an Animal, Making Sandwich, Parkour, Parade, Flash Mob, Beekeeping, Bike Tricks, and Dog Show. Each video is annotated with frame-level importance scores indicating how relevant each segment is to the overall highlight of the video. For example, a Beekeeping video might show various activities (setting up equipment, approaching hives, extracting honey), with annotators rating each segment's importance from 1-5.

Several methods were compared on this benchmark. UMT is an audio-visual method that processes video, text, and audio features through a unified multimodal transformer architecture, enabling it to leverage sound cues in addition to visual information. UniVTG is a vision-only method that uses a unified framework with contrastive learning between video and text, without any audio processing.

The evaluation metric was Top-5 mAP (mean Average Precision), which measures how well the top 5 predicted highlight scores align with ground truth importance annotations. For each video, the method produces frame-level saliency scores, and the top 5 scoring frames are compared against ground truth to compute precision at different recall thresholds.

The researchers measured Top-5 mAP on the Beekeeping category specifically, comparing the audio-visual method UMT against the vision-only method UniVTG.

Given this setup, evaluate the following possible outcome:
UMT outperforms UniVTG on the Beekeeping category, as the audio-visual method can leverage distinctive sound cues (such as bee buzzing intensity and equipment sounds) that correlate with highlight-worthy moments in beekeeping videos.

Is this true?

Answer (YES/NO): NO